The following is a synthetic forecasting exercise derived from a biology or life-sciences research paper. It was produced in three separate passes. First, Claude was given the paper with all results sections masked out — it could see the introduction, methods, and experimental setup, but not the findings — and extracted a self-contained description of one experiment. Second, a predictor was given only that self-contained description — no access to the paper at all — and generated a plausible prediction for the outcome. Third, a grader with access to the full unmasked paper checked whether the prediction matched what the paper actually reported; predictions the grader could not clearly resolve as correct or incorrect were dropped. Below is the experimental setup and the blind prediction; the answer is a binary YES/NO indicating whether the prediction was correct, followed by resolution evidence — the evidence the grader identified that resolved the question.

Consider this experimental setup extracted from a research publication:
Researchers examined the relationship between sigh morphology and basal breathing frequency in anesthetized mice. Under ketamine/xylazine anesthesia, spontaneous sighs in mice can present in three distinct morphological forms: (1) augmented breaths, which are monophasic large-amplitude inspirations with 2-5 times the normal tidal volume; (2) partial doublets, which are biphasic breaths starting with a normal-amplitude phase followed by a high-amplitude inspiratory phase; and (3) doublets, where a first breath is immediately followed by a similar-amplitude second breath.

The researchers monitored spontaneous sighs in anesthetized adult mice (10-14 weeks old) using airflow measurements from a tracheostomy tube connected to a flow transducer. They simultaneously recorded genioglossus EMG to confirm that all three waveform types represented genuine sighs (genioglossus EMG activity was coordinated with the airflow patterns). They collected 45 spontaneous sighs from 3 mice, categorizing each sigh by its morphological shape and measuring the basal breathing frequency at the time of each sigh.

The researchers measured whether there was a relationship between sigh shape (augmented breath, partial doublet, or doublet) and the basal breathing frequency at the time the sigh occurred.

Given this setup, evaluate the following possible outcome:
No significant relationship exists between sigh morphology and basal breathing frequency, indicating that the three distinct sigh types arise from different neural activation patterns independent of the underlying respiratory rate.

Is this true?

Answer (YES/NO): NO